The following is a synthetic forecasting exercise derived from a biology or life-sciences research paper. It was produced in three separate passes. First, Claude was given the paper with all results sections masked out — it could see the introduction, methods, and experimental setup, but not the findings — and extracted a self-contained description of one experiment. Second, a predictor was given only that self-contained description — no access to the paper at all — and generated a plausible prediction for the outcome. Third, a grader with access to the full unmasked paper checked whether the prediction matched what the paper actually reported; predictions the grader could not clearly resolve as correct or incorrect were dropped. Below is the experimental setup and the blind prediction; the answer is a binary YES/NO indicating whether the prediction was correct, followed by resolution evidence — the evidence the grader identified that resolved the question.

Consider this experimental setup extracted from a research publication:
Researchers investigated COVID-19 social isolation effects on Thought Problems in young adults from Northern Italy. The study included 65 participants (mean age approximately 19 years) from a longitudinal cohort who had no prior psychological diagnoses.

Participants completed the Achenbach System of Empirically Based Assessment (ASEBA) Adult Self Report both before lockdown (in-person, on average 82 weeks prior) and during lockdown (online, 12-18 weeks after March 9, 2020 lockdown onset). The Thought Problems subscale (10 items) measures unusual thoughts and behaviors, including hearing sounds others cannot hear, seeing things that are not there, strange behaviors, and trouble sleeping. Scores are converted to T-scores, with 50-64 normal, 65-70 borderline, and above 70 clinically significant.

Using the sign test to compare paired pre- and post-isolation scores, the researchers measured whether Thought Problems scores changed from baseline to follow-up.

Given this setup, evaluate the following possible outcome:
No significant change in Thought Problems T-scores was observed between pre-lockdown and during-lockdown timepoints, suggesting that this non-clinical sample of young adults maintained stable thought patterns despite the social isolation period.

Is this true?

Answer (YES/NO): NO